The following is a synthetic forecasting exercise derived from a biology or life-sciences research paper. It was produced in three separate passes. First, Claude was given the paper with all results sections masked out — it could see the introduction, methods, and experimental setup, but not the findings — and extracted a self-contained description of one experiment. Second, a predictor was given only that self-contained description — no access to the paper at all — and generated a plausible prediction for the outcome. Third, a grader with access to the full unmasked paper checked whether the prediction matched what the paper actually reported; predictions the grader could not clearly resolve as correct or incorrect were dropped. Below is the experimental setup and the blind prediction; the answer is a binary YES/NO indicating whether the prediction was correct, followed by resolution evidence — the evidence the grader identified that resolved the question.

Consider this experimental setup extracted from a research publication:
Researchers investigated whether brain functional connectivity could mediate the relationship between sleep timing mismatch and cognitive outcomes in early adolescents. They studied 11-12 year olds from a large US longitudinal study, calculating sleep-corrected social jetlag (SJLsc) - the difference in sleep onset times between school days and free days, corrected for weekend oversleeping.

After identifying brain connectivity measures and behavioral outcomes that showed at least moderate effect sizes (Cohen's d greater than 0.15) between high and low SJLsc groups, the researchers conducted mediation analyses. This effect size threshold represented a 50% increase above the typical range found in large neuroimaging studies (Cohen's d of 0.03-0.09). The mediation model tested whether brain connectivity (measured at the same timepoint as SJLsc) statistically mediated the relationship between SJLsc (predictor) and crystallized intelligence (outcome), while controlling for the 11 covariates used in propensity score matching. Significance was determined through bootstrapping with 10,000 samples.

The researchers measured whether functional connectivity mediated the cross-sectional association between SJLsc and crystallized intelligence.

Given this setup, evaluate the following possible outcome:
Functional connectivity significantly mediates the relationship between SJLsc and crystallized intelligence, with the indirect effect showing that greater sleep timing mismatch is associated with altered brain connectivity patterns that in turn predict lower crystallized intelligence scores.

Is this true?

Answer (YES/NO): YES